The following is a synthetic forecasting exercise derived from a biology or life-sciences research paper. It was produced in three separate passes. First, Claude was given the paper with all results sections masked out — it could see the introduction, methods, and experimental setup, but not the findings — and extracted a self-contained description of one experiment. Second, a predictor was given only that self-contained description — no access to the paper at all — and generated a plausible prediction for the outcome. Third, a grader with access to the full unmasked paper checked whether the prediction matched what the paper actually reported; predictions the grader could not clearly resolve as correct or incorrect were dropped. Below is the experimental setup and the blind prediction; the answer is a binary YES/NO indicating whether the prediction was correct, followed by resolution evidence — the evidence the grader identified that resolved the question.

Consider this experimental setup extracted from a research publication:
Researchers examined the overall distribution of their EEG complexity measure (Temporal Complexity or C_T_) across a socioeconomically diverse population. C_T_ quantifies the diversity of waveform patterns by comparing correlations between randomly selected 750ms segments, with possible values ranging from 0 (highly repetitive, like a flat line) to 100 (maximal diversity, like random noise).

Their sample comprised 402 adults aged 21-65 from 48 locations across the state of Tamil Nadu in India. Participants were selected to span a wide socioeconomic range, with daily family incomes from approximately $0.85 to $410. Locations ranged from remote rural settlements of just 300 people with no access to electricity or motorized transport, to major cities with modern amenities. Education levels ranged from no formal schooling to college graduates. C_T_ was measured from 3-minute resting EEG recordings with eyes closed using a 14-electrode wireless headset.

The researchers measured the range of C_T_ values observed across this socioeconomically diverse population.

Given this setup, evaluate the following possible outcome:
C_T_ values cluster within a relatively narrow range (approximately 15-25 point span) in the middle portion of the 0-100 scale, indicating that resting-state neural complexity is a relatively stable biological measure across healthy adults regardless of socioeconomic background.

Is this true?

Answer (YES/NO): NO